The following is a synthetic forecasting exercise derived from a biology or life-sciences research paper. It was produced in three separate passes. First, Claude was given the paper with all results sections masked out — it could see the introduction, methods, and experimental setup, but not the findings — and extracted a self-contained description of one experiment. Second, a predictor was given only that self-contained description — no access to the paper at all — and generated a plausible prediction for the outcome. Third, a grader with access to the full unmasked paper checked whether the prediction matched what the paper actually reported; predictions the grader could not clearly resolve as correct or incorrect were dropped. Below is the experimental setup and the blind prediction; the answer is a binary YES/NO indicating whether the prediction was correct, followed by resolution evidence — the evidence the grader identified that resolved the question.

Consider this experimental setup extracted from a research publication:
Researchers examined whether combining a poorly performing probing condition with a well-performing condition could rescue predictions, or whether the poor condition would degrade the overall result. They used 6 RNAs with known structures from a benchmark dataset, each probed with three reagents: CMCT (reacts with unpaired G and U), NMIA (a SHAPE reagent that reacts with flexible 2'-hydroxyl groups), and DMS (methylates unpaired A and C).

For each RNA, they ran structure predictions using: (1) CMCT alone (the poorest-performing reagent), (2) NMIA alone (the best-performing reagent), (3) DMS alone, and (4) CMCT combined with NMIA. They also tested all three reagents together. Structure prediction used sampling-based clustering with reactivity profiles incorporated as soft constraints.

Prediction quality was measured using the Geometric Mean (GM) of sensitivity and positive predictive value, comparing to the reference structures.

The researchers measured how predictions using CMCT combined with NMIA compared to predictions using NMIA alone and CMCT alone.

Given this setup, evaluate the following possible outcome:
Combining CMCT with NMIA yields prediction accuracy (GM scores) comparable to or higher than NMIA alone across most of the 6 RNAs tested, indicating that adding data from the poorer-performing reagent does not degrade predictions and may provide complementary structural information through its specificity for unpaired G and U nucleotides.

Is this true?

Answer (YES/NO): NO